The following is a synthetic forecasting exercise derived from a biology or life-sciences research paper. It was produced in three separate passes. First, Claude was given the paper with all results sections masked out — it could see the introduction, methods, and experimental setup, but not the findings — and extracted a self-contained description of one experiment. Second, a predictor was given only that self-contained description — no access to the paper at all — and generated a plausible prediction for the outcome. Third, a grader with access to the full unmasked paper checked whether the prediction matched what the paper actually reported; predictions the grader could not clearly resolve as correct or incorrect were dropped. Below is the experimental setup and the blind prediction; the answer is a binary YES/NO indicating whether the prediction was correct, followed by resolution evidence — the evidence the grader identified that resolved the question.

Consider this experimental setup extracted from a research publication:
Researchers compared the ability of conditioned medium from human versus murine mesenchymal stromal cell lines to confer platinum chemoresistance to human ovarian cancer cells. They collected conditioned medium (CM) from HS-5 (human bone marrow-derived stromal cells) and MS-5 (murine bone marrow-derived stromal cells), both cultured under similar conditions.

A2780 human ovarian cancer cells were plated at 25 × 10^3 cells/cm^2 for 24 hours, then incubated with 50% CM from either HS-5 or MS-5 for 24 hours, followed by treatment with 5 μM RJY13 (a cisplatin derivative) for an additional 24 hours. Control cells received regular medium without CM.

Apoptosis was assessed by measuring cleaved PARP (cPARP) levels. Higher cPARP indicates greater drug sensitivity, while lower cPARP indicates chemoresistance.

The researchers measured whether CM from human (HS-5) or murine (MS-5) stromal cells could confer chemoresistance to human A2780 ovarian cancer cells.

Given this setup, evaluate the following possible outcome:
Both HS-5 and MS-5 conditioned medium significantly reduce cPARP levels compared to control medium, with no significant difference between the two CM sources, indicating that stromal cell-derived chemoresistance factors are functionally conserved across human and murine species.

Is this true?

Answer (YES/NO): NO